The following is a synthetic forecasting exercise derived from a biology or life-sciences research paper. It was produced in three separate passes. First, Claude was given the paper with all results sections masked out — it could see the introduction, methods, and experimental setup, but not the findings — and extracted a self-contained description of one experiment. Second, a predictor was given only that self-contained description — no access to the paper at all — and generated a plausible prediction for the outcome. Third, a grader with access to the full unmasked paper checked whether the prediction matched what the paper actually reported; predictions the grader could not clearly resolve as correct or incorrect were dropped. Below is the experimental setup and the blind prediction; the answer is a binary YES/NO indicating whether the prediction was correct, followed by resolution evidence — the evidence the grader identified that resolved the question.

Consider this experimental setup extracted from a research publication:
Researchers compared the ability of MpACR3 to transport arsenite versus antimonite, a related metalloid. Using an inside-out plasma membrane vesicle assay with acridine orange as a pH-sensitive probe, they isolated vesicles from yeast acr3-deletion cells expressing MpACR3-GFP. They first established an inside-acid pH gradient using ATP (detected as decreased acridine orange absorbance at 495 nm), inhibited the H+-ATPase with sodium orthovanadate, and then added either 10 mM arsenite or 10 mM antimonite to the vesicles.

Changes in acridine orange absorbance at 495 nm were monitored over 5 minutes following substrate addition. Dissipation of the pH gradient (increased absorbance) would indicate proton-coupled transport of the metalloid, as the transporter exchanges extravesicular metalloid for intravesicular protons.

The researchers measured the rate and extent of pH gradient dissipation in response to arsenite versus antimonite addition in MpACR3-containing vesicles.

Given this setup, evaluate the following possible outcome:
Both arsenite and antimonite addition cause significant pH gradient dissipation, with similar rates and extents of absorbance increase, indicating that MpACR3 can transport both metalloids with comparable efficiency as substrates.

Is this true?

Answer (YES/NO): NO